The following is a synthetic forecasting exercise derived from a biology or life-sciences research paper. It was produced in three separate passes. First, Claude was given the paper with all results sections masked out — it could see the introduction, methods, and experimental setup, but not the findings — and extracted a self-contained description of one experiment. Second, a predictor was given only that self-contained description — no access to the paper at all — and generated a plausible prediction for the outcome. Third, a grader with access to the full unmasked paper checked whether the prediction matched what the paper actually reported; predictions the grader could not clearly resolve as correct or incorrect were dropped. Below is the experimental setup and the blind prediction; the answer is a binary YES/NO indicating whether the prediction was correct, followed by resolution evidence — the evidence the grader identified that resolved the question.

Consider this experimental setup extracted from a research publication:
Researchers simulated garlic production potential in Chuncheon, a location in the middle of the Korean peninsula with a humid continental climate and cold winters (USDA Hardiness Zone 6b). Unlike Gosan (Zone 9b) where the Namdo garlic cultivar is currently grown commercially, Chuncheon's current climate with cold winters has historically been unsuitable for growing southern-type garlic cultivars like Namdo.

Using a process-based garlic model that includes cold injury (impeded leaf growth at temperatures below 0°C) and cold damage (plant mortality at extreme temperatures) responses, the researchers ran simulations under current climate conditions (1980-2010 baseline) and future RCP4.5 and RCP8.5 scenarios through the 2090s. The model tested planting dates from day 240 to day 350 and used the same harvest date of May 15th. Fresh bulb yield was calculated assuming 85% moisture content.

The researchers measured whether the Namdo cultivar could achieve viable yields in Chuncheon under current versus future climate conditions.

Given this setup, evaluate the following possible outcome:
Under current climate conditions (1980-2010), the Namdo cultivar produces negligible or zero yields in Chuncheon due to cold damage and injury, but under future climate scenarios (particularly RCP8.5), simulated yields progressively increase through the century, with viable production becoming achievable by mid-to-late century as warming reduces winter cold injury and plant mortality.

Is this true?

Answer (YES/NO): YES